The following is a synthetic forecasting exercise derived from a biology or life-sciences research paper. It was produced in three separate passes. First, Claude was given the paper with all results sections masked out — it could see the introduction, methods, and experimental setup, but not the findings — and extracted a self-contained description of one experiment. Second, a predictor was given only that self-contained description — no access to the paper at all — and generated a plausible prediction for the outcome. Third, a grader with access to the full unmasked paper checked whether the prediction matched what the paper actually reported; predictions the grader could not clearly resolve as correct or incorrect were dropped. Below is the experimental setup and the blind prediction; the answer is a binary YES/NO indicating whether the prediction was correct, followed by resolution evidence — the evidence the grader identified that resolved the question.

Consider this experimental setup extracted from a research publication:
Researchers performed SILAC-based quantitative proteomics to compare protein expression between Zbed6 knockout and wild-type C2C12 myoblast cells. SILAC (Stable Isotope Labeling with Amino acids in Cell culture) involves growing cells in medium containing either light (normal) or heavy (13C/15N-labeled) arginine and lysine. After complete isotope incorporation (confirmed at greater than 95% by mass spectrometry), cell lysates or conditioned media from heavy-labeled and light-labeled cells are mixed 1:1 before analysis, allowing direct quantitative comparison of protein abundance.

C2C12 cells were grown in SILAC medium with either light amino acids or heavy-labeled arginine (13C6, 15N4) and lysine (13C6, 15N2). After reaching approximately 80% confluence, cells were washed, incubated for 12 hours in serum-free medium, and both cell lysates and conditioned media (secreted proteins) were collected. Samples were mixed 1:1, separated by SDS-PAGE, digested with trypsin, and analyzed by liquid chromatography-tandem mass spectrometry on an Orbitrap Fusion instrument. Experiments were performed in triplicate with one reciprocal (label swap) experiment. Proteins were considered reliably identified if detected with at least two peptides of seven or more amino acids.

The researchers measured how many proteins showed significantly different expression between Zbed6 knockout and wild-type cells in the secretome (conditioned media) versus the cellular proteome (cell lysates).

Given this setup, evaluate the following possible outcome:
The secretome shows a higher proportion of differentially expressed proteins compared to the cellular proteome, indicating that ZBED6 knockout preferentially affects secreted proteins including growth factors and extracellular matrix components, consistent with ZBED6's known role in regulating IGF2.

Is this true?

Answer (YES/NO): NO